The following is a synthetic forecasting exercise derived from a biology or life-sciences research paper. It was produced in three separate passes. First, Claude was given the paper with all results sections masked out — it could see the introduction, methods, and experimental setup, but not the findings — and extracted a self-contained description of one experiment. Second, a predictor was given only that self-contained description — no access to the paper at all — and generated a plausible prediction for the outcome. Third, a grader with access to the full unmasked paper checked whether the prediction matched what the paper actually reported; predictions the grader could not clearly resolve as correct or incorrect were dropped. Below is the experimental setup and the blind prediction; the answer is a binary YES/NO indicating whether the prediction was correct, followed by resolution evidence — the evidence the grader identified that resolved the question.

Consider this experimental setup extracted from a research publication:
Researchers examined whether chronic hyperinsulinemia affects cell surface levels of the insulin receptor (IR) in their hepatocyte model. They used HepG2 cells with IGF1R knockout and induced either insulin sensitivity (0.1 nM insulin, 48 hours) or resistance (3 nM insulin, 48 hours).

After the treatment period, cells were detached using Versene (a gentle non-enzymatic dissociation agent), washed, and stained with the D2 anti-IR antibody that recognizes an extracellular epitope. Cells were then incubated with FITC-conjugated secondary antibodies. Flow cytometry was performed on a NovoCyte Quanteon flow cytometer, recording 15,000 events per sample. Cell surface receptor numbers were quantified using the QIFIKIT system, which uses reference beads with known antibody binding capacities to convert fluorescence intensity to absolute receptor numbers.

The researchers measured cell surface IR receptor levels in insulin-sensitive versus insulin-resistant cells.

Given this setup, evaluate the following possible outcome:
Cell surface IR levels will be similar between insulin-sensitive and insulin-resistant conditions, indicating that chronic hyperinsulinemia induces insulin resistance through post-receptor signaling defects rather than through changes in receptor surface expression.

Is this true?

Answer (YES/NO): NO